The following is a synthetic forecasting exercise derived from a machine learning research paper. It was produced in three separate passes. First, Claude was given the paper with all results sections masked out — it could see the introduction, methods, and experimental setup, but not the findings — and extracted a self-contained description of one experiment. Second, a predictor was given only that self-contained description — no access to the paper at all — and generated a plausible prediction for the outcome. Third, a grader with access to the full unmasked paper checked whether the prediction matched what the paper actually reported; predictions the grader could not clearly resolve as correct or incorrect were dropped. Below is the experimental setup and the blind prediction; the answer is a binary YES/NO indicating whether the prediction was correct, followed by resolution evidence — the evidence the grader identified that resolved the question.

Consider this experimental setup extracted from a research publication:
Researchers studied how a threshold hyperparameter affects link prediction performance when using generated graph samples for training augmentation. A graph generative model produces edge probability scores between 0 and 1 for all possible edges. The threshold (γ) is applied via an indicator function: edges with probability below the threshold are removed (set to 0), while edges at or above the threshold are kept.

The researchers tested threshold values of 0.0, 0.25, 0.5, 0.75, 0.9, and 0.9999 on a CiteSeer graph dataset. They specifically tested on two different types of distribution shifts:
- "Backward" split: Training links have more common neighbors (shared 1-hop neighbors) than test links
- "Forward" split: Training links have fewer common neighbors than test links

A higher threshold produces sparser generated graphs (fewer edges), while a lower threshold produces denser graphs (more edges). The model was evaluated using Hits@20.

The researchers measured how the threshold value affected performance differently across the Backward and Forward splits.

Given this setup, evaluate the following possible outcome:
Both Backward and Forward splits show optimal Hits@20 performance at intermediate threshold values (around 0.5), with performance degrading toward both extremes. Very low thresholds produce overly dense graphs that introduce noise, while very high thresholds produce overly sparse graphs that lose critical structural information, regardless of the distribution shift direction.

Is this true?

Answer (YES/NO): NO